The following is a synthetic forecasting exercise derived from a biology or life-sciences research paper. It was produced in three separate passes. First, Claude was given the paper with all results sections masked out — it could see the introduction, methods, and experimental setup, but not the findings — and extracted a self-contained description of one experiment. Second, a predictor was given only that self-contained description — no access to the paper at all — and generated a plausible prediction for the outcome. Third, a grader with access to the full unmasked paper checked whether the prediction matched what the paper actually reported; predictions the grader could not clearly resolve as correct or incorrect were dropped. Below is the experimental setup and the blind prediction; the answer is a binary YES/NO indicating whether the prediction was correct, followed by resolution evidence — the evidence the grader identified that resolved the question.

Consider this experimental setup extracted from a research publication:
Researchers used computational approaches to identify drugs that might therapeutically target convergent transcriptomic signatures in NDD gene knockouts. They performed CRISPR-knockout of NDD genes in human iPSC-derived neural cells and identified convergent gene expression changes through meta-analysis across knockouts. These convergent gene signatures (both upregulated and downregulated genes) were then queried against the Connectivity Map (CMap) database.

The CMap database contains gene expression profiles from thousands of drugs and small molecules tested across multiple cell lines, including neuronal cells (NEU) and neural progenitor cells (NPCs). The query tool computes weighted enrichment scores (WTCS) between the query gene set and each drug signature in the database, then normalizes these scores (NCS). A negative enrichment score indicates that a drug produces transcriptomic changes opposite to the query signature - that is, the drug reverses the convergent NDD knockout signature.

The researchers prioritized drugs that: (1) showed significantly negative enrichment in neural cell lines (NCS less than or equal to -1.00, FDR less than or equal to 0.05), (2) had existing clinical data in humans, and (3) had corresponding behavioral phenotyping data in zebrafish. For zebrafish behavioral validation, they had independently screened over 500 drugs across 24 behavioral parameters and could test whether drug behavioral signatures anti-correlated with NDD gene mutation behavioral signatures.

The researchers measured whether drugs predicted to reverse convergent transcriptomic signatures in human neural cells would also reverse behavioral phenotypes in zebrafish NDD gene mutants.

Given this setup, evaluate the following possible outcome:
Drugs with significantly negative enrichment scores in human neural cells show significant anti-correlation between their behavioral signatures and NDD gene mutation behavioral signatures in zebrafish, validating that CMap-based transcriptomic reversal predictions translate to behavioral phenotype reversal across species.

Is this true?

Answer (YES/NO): NO